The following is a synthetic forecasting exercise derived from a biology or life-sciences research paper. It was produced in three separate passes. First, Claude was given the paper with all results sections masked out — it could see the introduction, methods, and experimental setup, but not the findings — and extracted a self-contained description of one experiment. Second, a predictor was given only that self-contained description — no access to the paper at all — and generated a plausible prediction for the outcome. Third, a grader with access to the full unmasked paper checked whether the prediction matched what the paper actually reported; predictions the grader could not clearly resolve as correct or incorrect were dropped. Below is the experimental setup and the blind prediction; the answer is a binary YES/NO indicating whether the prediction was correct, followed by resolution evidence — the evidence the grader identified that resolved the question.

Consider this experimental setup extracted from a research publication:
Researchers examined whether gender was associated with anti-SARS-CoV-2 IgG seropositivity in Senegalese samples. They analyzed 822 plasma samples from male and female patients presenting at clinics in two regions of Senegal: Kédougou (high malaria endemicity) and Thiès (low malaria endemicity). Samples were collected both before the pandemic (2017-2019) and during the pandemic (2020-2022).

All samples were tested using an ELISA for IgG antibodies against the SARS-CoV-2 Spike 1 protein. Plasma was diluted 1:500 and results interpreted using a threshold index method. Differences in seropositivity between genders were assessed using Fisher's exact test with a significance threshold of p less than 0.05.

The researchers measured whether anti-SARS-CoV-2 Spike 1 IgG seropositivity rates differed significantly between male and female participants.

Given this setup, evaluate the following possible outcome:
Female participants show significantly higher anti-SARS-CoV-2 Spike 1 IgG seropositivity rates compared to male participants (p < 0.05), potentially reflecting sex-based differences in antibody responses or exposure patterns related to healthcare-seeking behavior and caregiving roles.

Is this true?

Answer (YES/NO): NO